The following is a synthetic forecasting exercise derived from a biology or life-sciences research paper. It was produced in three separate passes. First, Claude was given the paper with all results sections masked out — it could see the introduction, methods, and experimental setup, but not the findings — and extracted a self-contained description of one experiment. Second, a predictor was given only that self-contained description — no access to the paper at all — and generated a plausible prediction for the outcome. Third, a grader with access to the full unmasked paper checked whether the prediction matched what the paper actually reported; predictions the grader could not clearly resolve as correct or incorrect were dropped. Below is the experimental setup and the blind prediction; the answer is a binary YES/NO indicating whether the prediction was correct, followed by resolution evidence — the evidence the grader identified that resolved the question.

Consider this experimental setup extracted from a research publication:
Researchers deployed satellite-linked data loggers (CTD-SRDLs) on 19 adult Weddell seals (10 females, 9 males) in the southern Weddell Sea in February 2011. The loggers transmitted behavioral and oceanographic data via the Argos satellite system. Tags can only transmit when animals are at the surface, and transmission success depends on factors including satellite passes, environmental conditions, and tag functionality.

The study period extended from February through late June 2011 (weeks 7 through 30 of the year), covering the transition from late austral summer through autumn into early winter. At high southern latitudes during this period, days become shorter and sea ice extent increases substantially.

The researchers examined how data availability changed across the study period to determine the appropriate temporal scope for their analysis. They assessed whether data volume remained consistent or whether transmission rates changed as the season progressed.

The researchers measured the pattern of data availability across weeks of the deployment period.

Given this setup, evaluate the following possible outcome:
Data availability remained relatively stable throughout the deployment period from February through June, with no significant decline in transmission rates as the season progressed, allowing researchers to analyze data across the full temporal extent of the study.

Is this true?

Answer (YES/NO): NO